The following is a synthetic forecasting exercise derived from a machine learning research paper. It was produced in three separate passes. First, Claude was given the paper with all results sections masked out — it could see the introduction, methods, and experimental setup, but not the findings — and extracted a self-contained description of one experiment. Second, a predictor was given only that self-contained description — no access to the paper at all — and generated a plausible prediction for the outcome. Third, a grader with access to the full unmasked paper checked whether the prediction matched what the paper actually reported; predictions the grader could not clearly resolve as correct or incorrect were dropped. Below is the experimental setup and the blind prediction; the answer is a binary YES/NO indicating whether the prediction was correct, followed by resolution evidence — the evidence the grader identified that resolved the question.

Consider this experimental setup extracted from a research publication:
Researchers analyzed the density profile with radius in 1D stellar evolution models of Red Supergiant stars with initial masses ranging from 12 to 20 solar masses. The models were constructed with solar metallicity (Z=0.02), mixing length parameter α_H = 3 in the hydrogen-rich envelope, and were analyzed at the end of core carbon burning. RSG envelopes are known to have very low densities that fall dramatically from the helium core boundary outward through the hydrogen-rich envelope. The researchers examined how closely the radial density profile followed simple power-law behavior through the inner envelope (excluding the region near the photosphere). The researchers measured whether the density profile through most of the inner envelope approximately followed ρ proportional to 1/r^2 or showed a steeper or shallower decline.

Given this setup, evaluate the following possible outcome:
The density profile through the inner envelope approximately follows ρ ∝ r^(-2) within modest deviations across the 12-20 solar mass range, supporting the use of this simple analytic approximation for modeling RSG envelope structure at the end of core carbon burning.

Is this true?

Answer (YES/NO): YES